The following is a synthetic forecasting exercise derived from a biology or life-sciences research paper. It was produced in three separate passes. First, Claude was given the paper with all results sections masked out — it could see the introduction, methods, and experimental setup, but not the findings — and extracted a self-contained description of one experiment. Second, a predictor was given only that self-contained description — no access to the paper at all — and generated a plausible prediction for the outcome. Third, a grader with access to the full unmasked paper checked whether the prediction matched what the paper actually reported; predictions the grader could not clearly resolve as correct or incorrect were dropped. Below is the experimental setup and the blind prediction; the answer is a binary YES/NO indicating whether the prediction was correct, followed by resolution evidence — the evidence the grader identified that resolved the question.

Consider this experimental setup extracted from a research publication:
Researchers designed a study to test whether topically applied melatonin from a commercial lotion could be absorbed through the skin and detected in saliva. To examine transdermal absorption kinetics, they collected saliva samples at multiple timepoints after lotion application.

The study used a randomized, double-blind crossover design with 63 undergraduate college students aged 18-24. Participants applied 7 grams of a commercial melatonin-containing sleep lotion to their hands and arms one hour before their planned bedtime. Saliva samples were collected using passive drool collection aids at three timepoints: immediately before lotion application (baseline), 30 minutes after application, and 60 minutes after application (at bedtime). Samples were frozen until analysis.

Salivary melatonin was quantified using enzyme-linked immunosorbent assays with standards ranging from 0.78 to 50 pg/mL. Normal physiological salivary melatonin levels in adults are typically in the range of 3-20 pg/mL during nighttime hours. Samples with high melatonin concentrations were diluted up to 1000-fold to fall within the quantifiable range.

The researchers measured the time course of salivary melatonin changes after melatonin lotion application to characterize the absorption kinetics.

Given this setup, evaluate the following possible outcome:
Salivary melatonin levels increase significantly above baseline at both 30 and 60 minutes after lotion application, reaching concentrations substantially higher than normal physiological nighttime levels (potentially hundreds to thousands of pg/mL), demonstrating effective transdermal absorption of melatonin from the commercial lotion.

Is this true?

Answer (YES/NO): YES